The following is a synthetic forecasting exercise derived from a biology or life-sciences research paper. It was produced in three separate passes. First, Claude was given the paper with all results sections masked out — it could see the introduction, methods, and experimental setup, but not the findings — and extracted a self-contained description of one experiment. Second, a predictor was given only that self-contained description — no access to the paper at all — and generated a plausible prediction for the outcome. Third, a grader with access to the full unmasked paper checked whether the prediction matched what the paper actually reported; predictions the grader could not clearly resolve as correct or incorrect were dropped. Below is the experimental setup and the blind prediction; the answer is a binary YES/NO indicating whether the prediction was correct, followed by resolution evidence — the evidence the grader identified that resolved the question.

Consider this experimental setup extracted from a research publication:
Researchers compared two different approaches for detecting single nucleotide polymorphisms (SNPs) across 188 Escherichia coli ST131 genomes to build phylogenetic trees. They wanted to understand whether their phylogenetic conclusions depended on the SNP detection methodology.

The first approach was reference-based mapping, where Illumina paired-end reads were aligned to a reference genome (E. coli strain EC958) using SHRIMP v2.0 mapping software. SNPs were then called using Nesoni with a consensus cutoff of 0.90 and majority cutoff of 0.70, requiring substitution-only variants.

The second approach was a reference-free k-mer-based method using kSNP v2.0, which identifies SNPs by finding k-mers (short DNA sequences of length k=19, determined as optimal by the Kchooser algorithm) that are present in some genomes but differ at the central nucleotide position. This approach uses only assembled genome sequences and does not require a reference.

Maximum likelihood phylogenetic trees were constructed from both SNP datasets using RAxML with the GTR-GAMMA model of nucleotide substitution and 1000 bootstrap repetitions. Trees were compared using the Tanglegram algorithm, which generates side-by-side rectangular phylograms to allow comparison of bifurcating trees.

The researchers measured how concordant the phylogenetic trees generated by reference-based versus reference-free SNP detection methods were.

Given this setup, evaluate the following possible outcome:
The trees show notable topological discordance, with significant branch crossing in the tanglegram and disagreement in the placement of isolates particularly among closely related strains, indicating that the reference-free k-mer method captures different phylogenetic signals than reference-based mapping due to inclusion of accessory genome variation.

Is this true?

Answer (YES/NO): NO